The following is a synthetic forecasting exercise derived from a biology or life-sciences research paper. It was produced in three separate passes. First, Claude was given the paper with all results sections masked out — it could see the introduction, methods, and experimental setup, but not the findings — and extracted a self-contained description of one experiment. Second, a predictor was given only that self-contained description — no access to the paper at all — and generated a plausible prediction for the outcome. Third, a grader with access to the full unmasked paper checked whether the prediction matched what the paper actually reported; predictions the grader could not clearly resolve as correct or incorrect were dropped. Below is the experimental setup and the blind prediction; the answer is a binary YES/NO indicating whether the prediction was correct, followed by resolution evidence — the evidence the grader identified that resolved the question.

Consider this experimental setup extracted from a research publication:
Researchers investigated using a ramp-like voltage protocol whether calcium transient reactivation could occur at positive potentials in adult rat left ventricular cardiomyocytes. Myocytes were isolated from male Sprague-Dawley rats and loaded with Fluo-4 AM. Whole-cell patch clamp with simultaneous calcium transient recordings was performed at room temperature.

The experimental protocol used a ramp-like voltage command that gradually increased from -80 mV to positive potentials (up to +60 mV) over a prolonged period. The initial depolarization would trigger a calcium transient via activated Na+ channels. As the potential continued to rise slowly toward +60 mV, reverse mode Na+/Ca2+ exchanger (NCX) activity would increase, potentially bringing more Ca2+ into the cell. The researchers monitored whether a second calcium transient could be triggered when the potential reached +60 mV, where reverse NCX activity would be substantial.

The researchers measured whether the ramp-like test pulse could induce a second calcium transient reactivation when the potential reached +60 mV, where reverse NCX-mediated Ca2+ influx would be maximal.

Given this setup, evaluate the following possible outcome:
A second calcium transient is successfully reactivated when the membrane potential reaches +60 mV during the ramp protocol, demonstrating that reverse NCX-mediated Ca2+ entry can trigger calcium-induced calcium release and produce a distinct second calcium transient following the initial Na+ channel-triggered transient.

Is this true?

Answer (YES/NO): NO